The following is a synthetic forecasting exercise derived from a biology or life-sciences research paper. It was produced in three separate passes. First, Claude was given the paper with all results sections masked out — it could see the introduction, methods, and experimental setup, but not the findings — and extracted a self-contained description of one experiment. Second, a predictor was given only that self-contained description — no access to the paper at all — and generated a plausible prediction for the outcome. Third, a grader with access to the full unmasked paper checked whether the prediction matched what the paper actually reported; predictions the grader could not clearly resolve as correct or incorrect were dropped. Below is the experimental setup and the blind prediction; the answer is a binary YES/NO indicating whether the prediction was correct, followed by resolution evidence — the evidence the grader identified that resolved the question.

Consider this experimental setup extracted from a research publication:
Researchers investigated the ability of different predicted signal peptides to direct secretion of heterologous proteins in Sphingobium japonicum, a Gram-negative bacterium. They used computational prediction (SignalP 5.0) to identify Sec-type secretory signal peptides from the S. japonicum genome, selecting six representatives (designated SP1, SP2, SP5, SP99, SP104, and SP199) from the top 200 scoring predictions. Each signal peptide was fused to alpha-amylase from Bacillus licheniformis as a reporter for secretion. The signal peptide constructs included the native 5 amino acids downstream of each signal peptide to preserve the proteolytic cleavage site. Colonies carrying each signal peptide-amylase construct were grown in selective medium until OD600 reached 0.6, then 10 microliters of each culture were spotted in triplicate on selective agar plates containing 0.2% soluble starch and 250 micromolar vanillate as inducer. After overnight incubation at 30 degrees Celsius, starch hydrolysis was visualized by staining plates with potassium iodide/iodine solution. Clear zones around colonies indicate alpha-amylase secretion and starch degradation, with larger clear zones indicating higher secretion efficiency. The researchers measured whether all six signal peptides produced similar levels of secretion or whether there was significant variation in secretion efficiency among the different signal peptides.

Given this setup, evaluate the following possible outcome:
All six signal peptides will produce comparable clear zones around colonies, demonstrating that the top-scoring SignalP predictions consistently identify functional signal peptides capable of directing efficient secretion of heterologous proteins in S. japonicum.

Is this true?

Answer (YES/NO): NO